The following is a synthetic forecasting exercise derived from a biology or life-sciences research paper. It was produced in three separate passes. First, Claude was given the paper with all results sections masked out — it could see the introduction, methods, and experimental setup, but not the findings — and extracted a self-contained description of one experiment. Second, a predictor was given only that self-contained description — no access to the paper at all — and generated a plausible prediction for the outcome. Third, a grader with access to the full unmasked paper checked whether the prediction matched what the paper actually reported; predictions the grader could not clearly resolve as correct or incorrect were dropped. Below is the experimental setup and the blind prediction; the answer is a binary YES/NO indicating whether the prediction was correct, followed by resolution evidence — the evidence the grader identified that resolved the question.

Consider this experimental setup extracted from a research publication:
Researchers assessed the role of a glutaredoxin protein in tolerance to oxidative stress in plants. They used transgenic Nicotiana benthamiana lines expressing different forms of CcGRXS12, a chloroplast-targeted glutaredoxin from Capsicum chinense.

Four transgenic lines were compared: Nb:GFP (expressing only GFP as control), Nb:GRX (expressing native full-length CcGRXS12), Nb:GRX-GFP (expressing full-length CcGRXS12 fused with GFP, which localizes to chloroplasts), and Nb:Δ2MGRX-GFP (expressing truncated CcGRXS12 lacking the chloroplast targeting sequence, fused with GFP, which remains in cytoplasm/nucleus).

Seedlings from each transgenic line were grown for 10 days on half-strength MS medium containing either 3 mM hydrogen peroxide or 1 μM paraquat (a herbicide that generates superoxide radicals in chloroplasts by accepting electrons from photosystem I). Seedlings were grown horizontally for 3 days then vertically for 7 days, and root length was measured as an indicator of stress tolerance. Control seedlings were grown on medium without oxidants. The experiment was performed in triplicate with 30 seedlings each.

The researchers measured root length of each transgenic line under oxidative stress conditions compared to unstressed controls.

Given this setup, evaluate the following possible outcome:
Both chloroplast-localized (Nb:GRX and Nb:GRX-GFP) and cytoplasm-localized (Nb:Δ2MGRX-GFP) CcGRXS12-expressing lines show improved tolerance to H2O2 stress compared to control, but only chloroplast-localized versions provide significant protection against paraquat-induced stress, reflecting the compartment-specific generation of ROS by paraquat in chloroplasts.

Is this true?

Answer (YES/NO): NO